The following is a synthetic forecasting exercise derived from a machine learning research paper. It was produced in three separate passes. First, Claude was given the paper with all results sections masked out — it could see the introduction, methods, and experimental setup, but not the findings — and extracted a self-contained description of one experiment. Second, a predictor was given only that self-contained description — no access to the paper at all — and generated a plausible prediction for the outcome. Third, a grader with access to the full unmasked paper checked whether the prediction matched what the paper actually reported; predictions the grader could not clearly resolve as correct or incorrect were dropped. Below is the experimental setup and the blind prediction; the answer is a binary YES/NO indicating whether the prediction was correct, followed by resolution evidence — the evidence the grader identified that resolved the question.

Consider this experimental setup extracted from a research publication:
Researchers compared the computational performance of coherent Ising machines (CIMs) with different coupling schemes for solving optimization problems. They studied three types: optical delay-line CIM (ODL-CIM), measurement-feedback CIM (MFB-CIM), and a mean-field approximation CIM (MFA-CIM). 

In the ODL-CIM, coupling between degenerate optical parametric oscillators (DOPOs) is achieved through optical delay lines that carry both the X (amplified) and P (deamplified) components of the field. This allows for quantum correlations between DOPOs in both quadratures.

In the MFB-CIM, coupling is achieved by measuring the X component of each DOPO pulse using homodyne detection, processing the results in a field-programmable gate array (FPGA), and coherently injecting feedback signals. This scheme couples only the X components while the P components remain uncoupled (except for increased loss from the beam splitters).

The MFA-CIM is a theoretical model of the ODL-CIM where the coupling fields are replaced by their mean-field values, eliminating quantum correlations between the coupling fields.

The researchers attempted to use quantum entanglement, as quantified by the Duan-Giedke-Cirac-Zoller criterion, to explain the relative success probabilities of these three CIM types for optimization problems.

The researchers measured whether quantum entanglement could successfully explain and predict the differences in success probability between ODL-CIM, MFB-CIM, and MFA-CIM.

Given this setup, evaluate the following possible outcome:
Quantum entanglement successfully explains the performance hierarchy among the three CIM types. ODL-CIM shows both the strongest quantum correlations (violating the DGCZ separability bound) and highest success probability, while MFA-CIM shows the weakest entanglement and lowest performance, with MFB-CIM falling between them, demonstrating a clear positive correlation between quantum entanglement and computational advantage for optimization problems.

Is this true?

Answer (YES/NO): NO